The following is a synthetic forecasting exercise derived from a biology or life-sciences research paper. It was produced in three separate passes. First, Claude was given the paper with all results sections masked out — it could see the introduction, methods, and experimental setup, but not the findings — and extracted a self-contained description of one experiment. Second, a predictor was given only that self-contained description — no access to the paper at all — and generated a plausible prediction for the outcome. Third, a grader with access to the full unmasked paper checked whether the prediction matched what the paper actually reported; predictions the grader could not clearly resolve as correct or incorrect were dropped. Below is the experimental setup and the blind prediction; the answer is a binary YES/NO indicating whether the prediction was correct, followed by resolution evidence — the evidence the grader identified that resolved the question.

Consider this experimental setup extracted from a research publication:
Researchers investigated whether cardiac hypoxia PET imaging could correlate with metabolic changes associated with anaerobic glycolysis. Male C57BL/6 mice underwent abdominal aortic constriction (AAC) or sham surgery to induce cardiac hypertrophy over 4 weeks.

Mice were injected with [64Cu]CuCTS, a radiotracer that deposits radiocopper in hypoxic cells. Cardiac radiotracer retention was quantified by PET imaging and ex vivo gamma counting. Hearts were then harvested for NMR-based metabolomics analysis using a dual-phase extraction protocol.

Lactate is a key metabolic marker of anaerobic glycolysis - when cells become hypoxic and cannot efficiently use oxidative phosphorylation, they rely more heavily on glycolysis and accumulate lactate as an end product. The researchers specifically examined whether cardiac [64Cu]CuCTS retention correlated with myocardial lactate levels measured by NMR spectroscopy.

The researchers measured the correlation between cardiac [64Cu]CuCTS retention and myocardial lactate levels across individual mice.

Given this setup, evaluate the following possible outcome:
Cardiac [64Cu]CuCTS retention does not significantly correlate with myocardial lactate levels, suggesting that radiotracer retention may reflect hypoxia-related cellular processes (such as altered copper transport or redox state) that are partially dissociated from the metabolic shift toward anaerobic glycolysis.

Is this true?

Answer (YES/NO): NO